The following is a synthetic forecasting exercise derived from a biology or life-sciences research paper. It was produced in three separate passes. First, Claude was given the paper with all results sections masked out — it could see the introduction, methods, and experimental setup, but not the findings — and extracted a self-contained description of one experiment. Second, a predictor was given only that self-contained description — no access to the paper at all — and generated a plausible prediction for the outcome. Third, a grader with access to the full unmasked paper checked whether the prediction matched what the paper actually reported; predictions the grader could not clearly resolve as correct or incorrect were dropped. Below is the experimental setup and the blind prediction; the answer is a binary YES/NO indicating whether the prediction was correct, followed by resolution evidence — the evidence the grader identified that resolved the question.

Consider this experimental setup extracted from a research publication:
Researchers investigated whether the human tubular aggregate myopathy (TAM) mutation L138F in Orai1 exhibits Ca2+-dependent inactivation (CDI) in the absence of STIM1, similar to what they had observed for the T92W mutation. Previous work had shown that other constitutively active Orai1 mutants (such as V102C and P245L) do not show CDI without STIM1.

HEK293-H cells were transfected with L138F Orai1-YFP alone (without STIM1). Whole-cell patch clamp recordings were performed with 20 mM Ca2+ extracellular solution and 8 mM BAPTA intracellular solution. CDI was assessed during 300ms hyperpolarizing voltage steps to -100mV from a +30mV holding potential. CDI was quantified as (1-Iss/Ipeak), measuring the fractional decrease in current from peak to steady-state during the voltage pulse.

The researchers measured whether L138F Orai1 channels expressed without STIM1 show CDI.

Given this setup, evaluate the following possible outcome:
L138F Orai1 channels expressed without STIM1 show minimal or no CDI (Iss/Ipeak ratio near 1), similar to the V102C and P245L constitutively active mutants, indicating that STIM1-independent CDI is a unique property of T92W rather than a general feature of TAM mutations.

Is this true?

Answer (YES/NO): NO